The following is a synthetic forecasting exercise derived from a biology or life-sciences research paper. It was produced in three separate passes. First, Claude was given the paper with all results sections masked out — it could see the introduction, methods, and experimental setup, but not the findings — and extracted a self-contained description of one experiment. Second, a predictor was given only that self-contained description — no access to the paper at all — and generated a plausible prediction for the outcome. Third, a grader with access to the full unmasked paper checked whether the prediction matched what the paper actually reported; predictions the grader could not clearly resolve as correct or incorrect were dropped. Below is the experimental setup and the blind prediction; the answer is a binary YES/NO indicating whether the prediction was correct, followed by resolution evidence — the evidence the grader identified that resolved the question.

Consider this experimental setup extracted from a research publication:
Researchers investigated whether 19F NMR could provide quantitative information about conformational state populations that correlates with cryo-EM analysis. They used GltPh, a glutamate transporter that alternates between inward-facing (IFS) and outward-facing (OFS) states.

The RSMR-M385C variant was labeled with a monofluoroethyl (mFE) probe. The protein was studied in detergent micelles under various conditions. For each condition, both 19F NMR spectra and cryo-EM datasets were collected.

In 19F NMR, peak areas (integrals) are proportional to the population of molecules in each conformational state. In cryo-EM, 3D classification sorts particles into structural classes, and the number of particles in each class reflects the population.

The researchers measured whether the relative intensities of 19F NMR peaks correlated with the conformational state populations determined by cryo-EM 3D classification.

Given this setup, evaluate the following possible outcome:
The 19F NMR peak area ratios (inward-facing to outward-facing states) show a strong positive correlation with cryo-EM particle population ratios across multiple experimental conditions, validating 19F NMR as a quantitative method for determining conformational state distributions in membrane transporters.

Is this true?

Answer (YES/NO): YES